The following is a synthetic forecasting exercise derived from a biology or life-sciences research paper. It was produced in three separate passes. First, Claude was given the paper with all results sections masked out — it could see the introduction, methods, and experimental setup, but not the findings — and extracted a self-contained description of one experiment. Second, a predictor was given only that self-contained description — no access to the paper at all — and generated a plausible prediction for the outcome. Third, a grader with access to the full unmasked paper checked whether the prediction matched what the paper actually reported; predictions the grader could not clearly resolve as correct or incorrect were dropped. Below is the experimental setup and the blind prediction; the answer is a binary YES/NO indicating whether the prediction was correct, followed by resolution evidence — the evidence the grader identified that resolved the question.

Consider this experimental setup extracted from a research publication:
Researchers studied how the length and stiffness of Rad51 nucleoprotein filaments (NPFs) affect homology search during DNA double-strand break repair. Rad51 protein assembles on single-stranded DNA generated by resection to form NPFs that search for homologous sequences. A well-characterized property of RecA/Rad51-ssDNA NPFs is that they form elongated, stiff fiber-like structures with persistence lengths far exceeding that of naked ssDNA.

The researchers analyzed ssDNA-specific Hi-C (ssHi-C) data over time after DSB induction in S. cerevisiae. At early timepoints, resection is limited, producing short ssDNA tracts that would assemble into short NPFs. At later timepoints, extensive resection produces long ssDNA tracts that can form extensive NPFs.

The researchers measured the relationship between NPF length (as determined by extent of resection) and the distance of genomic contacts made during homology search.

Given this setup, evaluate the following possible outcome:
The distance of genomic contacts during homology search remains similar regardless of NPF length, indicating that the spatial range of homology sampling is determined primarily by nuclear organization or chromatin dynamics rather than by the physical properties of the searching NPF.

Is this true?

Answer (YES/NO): NO